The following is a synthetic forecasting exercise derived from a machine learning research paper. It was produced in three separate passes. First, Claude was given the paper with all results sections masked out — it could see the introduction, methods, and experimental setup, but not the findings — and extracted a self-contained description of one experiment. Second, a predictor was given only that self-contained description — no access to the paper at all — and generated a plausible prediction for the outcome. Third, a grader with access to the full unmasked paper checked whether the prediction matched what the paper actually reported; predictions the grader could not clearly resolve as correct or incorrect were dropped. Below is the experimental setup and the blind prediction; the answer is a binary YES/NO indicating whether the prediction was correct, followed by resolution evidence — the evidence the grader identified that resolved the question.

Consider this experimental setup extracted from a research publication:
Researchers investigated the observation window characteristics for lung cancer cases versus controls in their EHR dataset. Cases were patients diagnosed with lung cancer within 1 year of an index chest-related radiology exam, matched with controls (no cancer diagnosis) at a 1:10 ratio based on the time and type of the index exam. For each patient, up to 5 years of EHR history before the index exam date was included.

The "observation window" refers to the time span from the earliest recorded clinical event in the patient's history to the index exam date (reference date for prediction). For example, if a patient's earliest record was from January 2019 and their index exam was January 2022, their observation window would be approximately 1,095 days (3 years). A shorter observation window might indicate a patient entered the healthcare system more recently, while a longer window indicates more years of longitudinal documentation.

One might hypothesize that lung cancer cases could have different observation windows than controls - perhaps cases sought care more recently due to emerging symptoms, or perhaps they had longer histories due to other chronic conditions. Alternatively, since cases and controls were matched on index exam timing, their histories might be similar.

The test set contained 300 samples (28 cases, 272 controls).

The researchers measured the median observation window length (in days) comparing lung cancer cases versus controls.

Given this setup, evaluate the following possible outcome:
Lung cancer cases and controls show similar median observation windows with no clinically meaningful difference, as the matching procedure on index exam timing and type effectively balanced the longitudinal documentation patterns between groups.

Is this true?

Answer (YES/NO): YES